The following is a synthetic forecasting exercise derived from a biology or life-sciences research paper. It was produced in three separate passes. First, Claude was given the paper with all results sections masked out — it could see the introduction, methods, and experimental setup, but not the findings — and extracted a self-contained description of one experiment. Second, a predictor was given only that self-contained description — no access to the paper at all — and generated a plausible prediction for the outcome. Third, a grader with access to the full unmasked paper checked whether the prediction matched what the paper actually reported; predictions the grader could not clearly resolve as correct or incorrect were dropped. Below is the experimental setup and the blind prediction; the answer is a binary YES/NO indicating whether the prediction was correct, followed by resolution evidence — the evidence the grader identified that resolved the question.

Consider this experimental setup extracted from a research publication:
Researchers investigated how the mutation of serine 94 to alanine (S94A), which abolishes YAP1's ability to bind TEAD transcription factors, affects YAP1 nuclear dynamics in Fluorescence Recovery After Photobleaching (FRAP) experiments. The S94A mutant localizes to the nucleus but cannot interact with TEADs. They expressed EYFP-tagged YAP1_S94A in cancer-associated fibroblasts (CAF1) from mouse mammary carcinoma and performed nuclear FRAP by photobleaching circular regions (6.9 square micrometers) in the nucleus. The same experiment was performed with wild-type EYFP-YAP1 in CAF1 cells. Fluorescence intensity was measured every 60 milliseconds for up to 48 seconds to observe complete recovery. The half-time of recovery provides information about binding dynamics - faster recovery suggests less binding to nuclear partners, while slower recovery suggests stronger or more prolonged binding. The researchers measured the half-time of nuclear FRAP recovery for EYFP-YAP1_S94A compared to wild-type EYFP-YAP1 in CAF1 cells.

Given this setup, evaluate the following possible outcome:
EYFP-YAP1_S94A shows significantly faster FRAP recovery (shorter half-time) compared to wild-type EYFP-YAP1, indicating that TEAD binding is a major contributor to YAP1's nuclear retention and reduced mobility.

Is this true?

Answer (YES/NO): YES